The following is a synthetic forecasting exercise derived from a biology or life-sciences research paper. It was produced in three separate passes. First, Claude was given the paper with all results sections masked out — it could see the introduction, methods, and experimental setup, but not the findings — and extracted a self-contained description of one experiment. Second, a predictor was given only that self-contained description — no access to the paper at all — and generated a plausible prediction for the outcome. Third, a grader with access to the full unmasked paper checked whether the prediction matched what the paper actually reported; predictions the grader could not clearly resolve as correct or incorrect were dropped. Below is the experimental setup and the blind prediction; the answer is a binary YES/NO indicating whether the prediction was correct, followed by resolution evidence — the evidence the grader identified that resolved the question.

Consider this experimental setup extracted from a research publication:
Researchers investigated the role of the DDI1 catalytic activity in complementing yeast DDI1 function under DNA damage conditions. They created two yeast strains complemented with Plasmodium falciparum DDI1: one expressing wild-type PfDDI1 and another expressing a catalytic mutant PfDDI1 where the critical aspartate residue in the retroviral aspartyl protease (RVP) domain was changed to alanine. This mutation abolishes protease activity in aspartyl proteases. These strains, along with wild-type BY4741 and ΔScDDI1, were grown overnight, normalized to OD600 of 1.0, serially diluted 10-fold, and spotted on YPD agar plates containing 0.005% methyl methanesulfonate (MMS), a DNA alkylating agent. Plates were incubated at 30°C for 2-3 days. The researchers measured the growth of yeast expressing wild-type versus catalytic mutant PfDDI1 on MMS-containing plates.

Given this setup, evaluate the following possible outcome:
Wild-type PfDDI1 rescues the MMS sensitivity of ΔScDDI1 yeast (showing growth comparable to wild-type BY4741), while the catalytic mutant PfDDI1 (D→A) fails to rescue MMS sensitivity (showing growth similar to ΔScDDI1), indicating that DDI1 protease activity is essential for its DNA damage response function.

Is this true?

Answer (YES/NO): NO